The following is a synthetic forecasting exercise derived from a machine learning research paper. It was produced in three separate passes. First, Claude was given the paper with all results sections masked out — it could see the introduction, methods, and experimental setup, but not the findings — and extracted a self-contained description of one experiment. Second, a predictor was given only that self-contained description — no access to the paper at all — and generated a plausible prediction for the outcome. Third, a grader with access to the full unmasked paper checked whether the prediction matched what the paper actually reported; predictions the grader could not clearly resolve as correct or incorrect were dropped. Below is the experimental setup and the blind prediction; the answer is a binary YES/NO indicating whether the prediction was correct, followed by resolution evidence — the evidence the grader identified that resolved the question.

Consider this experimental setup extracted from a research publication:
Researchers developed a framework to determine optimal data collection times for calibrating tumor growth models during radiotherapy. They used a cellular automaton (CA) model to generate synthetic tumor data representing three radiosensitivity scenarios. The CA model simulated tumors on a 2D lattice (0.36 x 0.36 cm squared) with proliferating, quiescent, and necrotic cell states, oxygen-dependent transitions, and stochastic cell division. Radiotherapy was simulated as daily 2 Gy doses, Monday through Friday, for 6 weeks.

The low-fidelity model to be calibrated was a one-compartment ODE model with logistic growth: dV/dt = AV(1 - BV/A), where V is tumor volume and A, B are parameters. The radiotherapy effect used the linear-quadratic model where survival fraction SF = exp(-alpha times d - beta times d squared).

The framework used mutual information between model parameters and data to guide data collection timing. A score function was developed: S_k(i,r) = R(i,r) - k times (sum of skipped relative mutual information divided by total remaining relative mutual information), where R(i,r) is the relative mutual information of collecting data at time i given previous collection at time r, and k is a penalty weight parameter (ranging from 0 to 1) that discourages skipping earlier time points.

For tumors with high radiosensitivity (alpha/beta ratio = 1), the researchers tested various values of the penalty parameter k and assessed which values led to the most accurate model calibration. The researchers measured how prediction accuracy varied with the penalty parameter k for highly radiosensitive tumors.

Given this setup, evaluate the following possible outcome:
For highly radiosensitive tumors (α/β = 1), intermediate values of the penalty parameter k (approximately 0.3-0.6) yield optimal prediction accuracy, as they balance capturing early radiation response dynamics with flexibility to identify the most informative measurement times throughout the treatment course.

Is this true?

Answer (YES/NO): NO